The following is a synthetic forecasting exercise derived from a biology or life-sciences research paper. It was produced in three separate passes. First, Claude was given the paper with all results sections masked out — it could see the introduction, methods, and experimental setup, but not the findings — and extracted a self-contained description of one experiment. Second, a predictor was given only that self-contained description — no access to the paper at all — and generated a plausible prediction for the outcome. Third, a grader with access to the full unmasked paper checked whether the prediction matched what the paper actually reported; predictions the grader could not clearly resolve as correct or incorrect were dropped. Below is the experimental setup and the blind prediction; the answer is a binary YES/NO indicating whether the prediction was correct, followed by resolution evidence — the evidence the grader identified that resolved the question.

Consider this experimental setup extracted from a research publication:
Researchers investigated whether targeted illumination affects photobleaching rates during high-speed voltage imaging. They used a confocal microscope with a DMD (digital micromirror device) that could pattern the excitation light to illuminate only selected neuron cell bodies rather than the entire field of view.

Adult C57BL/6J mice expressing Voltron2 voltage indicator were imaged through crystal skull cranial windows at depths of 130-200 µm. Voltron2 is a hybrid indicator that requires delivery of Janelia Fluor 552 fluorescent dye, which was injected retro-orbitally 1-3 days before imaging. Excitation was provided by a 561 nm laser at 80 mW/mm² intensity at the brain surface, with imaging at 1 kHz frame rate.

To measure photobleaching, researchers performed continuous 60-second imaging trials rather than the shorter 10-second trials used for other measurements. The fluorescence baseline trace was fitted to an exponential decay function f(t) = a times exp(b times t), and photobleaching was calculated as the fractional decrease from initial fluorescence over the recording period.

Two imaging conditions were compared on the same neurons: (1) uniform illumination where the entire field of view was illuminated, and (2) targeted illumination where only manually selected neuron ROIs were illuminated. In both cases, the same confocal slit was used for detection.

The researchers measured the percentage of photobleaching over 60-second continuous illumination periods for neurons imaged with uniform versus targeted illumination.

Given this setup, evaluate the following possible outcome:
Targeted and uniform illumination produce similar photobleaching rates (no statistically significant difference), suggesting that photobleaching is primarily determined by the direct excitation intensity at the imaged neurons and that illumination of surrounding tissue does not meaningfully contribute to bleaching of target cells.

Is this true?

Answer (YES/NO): NO